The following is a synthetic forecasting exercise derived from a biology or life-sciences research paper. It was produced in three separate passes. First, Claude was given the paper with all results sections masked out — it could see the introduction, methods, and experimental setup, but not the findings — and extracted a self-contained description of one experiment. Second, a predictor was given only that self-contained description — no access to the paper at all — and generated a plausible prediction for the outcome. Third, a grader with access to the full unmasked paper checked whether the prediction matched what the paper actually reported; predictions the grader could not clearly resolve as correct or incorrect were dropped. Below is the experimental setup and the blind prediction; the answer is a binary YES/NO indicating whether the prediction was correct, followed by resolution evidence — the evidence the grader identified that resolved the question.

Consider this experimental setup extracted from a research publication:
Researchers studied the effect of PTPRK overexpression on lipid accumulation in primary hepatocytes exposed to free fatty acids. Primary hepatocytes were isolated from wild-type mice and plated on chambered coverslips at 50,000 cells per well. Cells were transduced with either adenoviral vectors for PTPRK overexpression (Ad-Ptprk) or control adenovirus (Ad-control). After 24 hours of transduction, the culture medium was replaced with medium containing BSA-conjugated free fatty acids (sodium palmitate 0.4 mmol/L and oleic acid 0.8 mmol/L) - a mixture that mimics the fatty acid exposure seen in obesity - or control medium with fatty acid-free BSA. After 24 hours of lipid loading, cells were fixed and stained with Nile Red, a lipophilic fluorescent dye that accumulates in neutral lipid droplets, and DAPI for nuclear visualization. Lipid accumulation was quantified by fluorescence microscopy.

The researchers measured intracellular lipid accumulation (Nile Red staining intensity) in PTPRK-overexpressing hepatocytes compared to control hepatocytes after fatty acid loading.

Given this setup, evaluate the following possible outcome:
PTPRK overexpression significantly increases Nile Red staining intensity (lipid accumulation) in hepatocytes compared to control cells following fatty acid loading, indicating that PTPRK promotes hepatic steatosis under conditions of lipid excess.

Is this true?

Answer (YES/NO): YES